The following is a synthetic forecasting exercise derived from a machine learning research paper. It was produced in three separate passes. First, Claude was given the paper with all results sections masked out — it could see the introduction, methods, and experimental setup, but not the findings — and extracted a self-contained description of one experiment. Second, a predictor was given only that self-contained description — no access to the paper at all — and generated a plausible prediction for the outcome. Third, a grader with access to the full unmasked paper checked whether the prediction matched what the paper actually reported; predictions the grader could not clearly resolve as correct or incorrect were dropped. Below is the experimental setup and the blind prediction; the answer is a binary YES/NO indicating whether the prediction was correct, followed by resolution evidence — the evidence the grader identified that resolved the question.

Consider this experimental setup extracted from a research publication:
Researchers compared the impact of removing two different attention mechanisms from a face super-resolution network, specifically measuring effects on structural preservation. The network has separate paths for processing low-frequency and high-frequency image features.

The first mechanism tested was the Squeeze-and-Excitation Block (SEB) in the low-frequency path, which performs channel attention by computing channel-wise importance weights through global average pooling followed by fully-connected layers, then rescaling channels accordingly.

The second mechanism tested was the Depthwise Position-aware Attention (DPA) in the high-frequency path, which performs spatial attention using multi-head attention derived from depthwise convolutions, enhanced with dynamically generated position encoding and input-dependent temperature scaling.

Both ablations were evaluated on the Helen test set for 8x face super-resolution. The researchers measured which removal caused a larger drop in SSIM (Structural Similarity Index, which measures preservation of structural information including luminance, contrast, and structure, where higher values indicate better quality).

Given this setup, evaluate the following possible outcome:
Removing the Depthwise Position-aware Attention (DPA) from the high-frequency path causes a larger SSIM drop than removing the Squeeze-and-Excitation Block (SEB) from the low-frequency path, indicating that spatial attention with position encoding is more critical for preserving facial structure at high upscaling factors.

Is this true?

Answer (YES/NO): YES